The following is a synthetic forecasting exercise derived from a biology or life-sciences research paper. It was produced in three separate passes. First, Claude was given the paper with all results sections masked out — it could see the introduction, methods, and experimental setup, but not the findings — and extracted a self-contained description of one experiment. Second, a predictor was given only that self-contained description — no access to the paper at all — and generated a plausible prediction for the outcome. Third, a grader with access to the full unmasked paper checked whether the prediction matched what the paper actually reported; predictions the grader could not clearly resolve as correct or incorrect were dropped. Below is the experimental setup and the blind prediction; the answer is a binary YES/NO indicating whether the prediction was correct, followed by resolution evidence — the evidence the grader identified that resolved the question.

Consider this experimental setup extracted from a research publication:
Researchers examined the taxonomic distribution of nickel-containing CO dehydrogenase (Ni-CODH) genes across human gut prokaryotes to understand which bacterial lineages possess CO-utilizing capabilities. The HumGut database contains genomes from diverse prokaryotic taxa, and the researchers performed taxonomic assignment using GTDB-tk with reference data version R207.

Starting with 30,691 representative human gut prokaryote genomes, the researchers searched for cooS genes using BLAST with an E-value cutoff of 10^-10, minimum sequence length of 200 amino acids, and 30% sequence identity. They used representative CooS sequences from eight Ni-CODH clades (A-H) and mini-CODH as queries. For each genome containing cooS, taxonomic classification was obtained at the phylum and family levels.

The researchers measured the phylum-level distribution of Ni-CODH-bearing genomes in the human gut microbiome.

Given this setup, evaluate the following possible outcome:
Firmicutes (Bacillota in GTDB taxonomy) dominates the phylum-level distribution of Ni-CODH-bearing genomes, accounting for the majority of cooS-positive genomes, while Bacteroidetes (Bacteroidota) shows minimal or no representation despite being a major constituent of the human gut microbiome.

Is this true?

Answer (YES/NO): YES